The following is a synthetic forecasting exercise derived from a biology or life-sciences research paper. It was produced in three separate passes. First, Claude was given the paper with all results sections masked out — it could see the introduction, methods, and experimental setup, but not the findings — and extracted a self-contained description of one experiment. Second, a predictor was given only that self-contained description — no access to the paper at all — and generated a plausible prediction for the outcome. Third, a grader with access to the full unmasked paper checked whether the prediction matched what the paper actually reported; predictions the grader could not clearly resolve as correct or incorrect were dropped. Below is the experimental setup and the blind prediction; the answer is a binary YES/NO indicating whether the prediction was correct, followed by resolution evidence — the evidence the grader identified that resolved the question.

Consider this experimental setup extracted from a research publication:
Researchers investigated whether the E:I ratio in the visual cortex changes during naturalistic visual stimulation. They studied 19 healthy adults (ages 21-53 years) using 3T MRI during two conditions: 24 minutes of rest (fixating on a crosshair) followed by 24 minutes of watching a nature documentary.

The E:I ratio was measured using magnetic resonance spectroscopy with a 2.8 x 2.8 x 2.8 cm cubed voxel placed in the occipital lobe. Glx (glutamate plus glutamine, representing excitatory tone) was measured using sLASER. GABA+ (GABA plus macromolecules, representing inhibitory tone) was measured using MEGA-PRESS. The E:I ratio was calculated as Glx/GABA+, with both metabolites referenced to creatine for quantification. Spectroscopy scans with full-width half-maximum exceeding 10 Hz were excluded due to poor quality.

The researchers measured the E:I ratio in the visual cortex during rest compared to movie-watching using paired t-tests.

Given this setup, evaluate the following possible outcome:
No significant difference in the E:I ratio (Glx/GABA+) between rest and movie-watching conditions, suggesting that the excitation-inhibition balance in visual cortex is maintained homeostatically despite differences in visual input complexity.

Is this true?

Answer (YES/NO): YES